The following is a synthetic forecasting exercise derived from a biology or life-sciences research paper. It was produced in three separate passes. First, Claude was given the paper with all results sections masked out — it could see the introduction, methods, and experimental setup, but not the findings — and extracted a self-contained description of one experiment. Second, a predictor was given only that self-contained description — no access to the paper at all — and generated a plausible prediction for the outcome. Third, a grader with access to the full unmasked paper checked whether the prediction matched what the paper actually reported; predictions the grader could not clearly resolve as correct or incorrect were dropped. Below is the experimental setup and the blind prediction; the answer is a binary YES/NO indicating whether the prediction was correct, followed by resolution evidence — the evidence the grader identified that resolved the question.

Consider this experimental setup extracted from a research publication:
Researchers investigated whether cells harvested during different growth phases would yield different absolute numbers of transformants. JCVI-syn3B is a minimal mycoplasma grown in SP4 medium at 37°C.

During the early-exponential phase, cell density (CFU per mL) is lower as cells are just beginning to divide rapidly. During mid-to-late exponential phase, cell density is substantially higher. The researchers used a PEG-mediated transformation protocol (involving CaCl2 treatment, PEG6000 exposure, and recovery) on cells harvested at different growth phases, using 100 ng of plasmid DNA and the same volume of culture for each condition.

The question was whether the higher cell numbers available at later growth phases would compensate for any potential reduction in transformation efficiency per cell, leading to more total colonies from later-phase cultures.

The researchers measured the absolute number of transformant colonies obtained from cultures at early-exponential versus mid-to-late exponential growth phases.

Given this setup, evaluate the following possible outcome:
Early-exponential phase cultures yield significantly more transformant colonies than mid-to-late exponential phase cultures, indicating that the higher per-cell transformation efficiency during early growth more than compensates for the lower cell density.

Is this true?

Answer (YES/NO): YES